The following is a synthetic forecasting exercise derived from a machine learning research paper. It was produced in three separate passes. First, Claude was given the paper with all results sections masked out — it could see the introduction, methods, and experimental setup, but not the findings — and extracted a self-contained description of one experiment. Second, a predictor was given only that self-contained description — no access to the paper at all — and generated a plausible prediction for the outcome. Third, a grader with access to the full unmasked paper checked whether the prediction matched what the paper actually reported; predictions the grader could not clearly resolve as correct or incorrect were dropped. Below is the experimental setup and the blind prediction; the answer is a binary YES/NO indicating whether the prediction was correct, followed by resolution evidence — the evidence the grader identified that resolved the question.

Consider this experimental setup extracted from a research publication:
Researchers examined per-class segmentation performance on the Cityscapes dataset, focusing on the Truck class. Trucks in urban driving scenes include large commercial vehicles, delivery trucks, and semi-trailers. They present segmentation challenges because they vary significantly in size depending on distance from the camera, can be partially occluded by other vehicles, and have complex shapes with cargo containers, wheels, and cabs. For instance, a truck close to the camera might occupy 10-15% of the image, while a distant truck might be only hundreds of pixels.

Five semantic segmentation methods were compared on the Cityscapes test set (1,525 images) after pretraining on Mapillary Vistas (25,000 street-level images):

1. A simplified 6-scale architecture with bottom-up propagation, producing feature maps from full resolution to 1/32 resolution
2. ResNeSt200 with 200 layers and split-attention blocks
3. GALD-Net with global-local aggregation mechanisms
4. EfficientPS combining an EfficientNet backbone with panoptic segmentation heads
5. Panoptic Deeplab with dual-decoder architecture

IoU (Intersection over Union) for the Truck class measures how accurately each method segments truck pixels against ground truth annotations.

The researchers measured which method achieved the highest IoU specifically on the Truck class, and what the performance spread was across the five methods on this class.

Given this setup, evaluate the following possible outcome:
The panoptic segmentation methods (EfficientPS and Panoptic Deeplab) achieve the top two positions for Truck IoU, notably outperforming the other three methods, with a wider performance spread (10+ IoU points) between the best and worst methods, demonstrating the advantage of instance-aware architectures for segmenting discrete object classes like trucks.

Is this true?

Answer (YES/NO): NO